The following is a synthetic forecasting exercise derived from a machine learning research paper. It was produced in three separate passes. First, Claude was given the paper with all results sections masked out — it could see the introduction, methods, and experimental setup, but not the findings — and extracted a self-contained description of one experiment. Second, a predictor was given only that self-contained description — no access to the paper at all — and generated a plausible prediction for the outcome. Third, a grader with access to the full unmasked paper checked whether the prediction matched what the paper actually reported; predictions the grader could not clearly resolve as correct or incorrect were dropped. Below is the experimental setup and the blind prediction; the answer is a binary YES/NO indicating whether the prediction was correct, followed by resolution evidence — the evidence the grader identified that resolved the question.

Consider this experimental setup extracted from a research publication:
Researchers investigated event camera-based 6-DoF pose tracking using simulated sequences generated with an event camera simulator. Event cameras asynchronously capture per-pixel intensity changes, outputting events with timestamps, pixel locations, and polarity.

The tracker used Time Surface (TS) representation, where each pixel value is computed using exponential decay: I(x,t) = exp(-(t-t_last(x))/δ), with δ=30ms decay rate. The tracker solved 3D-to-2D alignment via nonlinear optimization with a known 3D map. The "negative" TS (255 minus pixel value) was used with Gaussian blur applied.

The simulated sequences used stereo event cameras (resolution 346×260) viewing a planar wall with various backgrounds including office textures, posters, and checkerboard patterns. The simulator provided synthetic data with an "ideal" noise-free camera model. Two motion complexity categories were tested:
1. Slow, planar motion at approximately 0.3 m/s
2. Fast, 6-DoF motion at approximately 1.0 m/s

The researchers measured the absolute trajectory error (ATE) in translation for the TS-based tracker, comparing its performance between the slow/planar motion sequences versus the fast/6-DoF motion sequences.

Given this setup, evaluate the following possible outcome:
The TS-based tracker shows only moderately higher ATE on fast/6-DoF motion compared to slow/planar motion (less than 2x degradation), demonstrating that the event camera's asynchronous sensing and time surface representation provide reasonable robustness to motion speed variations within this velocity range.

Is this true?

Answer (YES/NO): NO